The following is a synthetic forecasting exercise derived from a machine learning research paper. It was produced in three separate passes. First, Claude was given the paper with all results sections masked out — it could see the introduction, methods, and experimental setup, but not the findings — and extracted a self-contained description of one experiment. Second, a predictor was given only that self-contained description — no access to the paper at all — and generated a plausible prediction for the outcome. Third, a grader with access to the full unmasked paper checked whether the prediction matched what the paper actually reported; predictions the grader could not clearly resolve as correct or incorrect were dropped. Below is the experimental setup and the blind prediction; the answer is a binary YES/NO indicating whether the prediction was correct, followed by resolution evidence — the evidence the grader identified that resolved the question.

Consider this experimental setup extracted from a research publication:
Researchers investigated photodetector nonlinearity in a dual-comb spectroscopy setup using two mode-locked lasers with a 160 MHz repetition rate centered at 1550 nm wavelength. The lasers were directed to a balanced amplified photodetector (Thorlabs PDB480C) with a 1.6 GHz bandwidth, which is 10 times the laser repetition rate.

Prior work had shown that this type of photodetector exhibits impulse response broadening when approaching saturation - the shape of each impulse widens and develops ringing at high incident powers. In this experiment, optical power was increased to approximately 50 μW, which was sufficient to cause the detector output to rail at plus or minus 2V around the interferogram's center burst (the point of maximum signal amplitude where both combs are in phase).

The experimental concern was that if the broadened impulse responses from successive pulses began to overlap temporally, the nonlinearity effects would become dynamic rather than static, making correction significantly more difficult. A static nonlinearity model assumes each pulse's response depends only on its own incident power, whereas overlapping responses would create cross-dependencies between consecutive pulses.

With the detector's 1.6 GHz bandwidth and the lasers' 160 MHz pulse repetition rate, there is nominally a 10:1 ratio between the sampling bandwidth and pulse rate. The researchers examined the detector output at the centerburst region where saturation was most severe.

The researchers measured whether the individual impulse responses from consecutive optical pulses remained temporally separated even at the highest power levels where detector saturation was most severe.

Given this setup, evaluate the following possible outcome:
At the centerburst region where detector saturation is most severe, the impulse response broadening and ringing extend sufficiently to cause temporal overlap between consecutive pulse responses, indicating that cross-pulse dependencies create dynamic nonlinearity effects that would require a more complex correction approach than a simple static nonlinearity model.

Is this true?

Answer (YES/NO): NO